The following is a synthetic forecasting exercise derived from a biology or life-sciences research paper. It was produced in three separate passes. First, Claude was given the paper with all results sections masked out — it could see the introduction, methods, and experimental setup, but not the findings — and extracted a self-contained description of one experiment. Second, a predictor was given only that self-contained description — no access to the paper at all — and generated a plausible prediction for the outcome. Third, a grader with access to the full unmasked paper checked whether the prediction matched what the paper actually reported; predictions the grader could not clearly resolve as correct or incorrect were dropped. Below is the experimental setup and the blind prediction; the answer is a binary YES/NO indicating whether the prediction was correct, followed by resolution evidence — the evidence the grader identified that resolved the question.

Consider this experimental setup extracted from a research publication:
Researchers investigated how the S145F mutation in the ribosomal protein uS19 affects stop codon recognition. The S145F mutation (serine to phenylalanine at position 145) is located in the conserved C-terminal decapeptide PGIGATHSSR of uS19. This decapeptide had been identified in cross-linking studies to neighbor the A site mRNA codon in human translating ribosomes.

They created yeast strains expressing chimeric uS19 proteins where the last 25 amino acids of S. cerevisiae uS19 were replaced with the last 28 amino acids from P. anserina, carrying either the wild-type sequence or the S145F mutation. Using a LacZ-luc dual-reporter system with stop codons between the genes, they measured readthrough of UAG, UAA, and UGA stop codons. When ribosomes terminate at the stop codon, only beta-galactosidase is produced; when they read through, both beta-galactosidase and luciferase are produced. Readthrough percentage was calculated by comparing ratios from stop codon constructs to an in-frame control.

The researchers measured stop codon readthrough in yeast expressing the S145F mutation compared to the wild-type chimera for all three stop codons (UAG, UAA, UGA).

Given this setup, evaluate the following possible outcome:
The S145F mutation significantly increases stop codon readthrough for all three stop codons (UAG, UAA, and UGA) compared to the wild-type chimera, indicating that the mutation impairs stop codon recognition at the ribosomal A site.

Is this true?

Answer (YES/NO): NO